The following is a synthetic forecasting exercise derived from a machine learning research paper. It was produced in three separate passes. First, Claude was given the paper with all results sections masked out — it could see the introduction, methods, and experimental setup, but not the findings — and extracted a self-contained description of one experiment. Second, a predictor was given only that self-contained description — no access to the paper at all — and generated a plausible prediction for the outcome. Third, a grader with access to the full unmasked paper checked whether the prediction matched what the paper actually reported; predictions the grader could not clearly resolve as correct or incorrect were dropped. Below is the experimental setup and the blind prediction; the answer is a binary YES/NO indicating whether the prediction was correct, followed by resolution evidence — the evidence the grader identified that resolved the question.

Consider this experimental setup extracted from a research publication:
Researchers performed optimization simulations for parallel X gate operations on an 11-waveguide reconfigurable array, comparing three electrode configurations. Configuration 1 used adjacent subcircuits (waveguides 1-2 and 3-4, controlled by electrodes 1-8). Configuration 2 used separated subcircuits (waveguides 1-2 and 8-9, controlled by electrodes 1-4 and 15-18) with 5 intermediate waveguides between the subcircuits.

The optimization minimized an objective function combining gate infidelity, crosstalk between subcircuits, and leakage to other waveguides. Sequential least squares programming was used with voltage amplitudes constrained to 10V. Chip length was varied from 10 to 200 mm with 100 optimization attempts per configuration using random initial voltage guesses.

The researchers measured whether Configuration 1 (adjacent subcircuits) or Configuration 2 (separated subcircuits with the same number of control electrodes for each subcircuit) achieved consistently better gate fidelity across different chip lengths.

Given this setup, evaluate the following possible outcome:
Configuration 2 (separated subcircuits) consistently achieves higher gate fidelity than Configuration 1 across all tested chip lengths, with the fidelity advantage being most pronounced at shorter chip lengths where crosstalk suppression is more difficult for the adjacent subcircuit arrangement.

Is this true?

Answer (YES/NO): NO